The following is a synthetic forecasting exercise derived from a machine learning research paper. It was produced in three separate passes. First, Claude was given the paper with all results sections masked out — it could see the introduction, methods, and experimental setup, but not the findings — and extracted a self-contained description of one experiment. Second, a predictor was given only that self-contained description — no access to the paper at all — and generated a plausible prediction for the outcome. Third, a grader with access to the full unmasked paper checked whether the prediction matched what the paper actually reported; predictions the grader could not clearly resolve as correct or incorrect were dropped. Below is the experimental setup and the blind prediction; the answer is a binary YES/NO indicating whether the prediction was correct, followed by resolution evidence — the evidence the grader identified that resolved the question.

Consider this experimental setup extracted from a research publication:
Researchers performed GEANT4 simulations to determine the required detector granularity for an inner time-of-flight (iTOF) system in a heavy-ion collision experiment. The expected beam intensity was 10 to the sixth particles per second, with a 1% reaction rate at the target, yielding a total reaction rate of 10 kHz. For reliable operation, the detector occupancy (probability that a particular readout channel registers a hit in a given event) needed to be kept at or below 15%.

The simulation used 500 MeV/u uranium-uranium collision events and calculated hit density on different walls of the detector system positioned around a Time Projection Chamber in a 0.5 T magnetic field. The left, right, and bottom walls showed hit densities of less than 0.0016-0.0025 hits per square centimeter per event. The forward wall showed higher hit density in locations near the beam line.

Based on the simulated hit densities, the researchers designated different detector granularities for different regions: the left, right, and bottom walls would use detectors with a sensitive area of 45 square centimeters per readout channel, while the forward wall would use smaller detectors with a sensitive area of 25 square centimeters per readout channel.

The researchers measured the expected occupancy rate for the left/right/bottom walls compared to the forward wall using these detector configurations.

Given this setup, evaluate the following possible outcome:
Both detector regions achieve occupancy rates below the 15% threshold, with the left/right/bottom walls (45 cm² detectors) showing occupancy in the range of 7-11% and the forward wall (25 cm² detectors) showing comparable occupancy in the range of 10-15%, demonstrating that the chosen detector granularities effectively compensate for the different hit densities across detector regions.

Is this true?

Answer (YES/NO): NO